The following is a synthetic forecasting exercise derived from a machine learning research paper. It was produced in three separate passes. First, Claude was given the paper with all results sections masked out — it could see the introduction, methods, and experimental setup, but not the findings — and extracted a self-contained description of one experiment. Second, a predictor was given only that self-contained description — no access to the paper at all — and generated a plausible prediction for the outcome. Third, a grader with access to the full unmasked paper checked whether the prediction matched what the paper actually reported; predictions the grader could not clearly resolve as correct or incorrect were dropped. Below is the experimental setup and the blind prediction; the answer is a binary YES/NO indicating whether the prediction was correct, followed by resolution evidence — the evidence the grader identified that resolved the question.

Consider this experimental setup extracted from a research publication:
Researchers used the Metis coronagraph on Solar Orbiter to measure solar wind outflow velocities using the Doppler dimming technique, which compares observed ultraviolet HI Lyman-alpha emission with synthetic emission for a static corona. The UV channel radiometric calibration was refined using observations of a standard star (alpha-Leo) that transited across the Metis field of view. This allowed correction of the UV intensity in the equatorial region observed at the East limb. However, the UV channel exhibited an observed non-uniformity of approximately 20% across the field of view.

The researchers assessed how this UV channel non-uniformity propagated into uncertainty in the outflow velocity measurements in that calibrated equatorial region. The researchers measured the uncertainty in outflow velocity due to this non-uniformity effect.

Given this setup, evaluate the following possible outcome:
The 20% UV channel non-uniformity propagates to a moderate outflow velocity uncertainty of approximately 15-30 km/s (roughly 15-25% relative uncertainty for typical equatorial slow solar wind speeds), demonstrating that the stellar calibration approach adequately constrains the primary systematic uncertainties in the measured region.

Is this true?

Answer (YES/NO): NO